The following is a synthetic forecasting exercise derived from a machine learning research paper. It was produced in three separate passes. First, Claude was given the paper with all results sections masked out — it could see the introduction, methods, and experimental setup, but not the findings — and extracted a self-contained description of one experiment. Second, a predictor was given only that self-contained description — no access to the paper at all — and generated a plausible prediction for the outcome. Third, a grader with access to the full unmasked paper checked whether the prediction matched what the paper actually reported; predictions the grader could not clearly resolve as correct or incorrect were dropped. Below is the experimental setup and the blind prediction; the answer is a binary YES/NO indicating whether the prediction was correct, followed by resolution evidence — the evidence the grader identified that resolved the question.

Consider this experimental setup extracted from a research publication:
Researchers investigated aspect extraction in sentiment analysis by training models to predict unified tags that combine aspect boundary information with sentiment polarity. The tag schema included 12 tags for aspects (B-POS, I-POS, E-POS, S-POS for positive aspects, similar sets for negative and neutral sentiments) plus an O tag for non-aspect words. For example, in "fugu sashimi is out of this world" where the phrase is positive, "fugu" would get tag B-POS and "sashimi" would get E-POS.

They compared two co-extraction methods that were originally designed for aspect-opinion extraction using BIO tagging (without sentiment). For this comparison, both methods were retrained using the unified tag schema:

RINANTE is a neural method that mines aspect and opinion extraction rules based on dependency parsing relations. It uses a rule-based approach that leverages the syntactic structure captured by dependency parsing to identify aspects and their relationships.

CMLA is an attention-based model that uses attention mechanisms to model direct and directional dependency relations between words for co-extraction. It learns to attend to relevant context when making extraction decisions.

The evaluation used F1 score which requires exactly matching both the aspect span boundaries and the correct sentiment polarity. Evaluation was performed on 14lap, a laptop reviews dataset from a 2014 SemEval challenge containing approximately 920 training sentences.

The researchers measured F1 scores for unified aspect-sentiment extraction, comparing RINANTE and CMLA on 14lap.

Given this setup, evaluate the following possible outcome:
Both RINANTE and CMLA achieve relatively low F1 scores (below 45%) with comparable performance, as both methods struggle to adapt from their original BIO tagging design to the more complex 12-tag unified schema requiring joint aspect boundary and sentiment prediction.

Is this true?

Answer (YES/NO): NO